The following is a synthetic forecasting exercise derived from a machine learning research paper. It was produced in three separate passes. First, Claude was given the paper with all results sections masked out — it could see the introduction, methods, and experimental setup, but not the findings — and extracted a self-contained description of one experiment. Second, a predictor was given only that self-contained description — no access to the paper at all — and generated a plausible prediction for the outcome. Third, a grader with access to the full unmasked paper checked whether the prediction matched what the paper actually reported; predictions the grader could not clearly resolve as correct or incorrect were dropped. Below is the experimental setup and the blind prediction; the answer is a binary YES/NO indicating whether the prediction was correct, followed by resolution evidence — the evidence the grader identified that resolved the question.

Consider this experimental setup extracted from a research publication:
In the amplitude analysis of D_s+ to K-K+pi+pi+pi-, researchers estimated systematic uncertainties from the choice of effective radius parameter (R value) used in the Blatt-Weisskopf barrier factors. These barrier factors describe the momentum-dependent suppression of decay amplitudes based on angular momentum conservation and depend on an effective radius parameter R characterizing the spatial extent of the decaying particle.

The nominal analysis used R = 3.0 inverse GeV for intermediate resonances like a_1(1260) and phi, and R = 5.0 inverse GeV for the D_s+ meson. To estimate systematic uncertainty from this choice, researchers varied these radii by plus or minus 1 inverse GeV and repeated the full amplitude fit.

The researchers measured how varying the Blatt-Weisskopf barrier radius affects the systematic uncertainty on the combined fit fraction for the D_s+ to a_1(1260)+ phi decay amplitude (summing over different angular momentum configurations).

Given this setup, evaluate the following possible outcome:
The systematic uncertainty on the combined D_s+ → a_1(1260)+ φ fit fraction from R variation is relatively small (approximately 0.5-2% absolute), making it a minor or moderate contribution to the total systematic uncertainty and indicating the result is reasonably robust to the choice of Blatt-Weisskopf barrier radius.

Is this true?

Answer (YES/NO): YES